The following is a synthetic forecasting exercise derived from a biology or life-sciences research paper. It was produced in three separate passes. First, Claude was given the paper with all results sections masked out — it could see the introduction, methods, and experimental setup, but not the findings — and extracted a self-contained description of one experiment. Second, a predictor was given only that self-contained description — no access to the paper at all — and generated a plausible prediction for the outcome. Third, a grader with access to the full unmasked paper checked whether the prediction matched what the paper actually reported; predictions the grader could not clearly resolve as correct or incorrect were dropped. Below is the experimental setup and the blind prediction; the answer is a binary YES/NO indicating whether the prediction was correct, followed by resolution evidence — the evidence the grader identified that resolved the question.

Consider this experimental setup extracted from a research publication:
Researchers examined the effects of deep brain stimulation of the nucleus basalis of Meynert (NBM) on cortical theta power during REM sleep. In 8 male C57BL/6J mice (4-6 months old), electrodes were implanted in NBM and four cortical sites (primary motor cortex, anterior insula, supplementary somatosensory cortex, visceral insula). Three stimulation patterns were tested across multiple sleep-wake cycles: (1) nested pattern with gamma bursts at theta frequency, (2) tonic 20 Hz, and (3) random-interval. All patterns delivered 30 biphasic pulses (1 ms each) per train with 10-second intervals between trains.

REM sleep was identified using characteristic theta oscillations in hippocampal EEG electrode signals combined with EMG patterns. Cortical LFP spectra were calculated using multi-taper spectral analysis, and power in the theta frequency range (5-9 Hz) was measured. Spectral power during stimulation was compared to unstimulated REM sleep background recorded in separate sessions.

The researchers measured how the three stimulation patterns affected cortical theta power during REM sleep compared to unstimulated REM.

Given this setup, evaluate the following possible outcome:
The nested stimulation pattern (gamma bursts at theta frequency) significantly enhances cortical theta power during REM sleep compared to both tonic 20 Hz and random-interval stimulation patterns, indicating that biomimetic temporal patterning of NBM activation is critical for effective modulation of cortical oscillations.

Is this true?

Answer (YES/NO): NO